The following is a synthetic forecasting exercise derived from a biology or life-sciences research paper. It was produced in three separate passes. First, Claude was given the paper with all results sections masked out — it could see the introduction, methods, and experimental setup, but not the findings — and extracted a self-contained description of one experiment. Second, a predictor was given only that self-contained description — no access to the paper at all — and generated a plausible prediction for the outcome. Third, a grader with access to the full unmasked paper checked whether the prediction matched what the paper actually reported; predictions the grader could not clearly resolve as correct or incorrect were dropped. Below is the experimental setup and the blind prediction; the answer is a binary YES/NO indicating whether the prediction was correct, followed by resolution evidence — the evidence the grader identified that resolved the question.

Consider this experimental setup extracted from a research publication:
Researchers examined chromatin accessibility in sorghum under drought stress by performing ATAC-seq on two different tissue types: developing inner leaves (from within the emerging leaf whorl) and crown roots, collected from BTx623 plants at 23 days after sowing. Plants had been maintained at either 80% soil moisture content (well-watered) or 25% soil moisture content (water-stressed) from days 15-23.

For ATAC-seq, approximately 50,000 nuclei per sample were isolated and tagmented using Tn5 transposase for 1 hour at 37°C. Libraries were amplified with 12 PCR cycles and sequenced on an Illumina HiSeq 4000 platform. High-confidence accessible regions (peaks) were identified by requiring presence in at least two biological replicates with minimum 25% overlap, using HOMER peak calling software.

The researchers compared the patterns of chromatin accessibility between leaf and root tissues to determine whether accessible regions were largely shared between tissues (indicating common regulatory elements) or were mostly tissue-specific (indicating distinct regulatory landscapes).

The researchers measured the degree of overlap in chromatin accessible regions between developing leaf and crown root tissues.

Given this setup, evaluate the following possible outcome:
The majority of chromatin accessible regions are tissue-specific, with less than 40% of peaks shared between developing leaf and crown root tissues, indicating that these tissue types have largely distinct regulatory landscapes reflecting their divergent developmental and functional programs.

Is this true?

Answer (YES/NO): NO